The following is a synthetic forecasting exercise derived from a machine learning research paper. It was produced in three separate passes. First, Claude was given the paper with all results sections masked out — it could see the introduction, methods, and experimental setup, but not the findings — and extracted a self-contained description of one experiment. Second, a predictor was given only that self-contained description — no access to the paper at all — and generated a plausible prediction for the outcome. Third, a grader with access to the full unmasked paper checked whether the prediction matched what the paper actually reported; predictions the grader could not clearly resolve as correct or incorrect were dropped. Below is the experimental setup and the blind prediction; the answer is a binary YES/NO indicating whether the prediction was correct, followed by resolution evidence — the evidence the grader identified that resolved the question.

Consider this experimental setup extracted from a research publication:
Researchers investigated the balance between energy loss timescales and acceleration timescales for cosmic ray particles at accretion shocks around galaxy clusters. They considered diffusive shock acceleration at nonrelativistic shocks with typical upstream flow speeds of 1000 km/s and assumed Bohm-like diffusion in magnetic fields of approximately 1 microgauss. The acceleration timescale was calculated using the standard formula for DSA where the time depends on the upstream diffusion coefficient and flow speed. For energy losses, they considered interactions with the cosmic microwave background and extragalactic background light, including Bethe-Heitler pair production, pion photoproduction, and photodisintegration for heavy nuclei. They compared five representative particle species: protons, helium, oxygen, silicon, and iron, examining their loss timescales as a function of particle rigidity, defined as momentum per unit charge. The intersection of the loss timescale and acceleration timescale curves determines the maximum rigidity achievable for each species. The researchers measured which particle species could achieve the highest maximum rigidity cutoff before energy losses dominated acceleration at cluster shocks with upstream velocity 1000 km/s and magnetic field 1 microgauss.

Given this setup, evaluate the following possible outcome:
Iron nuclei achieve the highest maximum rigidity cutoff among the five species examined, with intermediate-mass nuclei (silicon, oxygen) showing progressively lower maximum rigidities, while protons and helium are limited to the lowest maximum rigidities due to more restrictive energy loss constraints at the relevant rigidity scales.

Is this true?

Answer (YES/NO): NO